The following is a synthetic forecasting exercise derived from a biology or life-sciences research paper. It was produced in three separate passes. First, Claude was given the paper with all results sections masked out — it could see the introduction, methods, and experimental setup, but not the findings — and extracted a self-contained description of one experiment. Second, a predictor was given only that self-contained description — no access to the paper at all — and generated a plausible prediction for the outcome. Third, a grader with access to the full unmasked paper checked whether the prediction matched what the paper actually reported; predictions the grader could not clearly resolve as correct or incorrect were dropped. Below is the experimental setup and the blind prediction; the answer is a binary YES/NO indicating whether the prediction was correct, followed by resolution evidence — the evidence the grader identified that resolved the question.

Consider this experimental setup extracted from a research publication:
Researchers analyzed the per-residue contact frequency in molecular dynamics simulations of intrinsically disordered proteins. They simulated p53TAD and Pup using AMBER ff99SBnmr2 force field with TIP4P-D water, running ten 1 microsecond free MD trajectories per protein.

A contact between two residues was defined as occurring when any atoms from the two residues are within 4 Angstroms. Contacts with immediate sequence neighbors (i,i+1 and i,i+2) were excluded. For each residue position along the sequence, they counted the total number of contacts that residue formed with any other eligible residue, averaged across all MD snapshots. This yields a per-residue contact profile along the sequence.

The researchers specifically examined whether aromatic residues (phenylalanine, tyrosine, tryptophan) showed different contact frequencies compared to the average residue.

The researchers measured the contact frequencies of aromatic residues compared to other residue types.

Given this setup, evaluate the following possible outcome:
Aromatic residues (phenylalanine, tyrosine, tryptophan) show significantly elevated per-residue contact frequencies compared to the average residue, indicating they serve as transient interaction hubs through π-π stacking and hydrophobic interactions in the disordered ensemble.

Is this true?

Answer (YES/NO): NO